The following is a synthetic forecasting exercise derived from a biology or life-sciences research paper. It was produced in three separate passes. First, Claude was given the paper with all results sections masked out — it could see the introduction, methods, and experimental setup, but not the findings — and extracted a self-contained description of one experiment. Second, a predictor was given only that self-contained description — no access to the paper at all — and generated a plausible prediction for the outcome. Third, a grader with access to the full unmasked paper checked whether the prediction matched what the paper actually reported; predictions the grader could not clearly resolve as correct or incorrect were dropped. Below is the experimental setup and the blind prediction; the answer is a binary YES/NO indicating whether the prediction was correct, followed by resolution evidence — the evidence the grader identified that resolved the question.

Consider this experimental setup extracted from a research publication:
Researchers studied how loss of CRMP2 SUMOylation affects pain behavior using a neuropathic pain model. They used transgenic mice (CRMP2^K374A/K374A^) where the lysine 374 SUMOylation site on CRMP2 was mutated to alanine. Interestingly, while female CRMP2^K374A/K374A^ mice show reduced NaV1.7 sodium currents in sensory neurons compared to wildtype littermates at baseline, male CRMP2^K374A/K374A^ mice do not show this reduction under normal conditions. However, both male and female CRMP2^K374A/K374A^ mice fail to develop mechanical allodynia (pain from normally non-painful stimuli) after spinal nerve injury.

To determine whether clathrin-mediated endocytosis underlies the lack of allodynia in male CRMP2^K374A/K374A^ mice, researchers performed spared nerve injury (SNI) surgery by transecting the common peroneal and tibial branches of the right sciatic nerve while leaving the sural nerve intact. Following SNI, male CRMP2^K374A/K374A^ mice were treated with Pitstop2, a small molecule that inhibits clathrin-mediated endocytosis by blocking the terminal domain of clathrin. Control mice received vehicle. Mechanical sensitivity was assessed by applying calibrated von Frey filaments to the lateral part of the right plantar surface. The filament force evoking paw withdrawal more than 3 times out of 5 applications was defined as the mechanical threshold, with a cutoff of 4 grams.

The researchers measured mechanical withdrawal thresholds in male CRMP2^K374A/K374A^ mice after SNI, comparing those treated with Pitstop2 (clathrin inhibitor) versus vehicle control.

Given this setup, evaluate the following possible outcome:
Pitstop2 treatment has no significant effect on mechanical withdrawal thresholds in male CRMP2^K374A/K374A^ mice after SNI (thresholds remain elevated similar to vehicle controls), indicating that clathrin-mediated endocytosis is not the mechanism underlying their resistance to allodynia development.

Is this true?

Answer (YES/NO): NO